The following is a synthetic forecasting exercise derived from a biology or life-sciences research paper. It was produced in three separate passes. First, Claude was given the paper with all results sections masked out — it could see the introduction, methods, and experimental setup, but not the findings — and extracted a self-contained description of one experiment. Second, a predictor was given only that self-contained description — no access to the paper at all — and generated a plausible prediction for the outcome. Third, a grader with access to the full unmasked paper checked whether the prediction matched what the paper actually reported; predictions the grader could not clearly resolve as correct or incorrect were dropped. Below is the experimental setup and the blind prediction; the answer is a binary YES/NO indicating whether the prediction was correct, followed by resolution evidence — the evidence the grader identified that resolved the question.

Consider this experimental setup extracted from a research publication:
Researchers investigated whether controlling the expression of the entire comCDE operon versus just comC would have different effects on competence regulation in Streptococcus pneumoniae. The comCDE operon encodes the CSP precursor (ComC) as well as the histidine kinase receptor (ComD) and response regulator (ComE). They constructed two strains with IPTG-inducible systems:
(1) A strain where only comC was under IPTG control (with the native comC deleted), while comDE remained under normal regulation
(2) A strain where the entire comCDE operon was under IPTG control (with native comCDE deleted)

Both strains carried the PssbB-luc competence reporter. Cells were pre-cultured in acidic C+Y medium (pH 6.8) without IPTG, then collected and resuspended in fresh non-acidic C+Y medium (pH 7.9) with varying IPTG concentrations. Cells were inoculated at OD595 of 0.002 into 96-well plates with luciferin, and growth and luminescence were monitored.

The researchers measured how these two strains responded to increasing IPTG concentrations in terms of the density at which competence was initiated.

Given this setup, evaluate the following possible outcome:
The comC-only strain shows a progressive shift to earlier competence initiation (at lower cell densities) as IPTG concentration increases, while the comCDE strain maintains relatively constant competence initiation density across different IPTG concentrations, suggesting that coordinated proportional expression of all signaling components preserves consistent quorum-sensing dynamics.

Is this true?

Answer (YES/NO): NO